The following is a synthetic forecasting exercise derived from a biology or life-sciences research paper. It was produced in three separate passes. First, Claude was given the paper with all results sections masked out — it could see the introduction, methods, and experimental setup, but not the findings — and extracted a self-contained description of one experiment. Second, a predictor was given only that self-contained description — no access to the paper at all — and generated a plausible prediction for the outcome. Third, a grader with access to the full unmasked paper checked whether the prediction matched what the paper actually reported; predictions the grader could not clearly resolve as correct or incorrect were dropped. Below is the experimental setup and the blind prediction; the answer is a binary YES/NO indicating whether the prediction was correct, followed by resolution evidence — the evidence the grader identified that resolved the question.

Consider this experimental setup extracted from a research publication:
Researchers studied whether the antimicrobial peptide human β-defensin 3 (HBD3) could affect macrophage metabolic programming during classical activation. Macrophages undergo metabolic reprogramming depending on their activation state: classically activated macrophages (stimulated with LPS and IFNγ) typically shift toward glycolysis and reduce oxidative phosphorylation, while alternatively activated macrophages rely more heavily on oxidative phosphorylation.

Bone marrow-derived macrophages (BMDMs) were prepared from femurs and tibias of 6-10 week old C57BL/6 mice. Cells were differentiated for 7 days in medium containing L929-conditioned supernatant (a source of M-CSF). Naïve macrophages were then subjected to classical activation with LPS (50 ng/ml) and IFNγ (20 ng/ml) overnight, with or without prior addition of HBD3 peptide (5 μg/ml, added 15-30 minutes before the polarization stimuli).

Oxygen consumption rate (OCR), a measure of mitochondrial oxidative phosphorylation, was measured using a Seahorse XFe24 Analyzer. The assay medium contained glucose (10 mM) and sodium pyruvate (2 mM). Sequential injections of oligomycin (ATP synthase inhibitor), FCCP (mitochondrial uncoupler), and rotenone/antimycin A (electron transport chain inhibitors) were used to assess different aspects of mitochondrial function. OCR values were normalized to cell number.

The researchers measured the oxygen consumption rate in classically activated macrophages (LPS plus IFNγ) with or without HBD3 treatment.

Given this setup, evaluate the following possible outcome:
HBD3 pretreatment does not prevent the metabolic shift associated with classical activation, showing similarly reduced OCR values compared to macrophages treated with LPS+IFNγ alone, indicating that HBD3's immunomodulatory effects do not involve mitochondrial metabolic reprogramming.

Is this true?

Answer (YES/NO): NO